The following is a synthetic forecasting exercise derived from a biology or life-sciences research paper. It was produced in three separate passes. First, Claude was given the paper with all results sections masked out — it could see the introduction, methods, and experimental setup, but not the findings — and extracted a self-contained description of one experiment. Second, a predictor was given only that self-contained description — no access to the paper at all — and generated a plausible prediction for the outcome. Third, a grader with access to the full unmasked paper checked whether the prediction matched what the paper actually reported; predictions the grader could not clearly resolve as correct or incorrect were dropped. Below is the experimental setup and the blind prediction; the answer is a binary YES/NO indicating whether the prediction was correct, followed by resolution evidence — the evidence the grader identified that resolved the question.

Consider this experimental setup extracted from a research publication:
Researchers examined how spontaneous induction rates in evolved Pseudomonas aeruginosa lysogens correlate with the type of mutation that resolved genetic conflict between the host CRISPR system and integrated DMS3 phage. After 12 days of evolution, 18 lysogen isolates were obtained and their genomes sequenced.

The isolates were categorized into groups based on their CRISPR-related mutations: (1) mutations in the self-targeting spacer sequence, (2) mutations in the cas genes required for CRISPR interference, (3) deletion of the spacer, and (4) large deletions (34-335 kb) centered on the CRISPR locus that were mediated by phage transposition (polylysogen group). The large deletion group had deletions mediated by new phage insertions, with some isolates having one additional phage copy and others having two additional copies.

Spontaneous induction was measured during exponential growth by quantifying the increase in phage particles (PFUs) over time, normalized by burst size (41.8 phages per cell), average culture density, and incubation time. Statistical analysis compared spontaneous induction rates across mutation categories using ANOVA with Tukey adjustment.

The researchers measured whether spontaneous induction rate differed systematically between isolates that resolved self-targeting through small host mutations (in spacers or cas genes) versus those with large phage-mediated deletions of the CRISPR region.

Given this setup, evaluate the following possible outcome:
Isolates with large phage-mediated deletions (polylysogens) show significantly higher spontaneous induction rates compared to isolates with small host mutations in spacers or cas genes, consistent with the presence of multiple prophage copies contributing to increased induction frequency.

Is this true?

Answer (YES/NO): NO